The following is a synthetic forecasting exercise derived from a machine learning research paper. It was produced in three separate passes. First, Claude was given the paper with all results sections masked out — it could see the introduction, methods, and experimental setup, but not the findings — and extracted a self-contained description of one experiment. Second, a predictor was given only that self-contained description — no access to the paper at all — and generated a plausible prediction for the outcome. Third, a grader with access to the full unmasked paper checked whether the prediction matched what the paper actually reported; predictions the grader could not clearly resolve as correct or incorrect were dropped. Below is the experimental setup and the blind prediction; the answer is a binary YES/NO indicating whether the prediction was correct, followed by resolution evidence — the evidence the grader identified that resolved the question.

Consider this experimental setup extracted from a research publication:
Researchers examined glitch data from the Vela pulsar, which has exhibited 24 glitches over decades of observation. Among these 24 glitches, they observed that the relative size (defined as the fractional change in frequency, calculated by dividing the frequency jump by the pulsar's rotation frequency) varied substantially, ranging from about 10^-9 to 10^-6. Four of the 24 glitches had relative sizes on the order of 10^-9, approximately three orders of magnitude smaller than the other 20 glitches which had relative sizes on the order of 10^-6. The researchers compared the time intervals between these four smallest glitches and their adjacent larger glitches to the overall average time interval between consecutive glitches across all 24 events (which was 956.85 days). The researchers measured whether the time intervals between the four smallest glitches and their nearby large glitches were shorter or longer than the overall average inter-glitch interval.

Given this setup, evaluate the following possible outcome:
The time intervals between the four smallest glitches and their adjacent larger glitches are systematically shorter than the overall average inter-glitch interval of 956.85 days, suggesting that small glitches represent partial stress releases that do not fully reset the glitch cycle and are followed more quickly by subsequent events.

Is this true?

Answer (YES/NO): YES